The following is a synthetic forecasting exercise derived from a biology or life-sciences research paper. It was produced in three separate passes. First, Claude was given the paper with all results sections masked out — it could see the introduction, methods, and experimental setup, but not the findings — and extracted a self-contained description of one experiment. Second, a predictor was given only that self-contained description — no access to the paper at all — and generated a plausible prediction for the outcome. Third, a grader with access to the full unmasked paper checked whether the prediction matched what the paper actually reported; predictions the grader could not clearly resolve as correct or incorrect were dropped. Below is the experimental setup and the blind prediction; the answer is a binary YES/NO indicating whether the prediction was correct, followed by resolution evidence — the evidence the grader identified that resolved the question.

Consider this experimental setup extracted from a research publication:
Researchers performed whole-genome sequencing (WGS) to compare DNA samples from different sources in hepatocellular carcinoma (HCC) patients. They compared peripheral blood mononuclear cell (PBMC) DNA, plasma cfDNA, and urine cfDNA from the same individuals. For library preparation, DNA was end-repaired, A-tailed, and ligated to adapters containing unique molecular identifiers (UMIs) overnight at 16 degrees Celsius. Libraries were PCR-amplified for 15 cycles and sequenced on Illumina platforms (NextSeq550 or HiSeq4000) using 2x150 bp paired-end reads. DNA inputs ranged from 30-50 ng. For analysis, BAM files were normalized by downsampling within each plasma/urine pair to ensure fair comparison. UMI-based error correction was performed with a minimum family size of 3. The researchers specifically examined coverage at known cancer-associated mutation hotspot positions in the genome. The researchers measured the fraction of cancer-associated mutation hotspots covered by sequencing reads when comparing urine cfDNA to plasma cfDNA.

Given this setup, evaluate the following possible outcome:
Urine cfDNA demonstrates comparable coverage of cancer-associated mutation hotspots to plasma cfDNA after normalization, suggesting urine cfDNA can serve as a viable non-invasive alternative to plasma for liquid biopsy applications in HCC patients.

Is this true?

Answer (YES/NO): YES